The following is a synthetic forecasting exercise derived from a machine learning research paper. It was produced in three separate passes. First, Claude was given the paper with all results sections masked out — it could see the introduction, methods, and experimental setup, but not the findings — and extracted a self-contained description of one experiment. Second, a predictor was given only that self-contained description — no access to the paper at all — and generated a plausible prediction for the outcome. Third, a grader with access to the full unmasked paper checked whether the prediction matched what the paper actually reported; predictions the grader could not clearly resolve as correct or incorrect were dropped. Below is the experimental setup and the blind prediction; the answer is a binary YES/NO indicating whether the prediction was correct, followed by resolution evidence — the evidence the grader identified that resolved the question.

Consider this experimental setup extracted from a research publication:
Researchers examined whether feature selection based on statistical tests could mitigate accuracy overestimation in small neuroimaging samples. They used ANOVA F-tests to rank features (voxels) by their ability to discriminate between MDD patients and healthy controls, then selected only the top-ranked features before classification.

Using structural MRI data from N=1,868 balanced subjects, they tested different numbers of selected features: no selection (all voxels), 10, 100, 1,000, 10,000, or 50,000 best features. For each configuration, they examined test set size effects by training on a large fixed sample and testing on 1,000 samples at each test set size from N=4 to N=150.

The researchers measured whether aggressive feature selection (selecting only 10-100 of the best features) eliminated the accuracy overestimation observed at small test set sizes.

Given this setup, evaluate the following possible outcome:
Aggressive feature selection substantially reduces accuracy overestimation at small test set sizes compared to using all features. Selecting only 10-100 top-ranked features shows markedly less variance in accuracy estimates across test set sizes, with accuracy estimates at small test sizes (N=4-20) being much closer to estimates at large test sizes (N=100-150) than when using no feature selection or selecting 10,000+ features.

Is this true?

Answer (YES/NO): NO